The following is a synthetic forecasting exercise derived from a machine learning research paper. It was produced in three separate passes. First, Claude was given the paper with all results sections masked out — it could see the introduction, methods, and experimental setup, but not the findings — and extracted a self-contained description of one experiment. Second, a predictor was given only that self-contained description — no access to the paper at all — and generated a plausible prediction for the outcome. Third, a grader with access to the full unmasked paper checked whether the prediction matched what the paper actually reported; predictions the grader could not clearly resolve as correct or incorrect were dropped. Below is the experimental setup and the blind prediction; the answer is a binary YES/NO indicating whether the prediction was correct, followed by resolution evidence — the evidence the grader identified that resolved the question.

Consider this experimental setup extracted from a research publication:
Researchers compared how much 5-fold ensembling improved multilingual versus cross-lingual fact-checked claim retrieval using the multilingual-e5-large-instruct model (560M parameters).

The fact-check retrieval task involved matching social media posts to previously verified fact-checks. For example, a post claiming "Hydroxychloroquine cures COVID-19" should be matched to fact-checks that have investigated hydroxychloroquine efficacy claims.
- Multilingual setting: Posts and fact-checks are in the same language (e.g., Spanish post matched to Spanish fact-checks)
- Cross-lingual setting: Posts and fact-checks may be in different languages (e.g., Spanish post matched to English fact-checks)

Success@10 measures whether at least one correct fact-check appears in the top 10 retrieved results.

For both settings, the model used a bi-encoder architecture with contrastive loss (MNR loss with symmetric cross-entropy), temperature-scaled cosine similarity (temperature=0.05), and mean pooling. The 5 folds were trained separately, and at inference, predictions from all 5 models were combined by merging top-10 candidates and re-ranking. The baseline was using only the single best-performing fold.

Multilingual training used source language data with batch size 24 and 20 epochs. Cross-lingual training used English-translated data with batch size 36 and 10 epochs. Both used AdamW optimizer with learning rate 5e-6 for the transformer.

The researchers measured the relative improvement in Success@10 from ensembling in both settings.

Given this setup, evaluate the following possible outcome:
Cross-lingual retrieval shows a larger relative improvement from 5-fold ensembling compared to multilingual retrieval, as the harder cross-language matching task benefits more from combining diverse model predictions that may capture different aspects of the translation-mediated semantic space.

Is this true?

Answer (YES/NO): YES